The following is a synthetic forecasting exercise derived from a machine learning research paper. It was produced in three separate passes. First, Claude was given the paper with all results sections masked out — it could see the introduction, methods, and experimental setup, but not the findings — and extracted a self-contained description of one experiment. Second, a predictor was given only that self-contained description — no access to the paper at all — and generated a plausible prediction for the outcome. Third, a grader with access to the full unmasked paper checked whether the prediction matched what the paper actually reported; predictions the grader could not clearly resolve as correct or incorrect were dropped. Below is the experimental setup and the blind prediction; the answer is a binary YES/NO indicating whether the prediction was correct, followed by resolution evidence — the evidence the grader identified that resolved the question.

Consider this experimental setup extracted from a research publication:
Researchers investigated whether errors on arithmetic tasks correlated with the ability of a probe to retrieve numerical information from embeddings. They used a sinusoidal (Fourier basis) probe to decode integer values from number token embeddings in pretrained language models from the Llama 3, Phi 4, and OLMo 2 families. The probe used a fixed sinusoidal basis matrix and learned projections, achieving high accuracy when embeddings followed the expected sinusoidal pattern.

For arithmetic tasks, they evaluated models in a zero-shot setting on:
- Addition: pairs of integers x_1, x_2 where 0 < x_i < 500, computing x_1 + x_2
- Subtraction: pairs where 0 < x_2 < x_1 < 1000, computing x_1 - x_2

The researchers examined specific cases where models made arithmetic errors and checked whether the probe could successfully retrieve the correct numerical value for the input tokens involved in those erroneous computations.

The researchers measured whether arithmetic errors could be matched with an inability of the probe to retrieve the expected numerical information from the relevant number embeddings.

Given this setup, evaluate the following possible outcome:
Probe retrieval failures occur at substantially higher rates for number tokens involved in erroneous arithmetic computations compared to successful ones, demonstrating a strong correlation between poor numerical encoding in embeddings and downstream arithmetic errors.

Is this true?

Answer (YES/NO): NO